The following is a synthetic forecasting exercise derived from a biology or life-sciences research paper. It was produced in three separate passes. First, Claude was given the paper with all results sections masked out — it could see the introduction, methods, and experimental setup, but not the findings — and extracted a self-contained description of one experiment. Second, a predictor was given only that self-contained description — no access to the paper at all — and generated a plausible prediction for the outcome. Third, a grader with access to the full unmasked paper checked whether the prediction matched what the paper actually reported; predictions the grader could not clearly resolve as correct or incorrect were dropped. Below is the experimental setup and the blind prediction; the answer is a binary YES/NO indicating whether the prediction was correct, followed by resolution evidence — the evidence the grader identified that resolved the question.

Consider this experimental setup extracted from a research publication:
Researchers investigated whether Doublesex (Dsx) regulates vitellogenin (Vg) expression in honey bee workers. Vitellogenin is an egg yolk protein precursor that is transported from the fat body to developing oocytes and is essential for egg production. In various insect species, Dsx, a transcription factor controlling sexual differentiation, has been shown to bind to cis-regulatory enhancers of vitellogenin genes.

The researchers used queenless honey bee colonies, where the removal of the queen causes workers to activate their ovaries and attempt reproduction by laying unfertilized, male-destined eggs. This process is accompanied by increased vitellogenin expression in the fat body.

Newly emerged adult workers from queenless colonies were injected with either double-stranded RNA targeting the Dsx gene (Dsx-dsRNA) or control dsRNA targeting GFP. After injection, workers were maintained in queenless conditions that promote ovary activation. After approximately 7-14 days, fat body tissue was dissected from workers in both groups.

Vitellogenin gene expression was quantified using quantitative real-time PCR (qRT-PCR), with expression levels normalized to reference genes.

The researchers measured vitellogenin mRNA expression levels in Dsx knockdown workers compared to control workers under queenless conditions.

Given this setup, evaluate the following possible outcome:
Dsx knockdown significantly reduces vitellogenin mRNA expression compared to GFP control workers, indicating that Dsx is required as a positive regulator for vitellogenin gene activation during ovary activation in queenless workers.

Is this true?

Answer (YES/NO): YES